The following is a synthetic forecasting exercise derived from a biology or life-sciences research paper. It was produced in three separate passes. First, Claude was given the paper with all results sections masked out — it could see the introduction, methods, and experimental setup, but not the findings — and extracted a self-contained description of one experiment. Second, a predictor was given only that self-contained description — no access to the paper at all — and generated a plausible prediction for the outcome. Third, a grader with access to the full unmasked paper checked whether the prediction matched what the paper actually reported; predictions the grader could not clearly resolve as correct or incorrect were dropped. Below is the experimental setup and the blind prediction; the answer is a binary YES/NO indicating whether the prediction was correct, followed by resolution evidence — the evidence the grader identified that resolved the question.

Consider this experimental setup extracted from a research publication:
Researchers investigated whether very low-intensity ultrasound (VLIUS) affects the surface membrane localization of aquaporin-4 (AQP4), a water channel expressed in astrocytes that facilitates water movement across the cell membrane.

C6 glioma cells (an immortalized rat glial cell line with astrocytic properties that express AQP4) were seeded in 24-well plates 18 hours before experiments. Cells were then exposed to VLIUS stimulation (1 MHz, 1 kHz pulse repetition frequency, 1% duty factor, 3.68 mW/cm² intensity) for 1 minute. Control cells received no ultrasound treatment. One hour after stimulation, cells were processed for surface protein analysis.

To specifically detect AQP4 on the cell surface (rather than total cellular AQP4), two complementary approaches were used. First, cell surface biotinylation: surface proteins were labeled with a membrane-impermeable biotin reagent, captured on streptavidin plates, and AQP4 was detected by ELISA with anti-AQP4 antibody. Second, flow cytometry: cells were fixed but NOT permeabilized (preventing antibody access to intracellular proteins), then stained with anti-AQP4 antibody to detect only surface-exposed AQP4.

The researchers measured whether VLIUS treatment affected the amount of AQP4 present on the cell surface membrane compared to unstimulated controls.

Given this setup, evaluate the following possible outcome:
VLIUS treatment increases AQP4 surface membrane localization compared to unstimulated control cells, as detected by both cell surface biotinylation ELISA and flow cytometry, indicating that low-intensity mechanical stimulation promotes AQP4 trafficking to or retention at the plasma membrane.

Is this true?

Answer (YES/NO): YES